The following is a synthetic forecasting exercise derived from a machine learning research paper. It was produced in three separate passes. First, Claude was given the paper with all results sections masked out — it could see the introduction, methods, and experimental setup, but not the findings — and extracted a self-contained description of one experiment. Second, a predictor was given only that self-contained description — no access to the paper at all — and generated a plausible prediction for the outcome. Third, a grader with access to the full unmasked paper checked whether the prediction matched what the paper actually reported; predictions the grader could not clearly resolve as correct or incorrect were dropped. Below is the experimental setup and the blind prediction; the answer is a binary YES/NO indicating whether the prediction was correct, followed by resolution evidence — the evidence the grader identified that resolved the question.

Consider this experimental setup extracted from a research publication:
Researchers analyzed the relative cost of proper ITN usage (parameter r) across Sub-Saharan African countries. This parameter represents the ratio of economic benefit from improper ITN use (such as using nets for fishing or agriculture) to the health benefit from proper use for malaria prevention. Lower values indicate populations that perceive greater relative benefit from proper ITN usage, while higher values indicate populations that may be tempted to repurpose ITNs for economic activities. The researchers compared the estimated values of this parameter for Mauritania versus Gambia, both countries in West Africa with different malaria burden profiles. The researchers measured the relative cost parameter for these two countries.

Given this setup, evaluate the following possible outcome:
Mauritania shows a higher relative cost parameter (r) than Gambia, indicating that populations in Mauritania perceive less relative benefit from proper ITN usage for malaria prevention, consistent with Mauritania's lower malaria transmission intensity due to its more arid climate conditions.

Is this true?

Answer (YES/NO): YES